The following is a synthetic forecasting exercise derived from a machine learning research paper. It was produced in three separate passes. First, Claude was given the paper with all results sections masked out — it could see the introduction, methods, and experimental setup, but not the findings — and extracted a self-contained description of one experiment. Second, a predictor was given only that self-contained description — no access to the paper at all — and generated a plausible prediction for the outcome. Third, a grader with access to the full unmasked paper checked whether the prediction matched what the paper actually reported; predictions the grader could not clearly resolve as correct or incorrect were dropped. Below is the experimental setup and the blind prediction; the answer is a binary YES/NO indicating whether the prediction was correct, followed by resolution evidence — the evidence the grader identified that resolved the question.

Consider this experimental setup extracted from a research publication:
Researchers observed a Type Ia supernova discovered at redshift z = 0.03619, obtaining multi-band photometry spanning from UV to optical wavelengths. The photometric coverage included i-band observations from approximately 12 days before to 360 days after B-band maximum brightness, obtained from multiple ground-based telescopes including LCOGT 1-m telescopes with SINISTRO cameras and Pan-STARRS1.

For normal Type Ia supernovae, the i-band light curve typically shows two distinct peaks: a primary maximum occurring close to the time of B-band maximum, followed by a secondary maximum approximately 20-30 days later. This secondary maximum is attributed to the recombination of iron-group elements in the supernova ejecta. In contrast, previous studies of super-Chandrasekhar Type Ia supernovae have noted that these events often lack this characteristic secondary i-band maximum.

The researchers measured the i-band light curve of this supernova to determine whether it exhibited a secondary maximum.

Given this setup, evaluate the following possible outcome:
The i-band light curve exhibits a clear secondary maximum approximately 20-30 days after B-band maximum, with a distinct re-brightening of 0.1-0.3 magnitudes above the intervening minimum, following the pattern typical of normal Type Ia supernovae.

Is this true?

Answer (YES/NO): NO